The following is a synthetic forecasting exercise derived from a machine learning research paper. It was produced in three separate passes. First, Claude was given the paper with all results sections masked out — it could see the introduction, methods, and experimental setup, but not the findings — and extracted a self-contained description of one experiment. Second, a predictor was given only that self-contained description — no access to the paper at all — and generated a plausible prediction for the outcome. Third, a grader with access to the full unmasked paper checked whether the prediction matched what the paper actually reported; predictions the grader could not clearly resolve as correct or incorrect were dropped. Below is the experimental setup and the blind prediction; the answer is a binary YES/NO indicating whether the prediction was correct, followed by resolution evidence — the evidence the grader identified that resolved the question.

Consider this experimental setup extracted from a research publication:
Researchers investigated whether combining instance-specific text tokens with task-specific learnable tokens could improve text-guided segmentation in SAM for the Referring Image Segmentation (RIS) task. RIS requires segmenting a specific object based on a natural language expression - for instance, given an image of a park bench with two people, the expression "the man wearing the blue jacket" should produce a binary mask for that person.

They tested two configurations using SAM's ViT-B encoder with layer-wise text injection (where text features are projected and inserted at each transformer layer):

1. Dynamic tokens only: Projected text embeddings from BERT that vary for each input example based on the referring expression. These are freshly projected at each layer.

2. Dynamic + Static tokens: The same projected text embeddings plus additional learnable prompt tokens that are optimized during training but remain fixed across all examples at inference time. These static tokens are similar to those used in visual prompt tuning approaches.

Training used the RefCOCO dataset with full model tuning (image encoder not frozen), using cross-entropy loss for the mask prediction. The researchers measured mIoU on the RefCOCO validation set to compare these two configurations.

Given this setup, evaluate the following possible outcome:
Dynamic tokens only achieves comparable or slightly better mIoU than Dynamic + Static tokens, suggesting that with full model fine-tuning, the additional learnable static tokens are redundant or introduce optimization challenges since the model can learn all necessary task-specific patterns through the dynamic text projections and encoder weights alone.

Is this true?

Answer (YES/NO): NO